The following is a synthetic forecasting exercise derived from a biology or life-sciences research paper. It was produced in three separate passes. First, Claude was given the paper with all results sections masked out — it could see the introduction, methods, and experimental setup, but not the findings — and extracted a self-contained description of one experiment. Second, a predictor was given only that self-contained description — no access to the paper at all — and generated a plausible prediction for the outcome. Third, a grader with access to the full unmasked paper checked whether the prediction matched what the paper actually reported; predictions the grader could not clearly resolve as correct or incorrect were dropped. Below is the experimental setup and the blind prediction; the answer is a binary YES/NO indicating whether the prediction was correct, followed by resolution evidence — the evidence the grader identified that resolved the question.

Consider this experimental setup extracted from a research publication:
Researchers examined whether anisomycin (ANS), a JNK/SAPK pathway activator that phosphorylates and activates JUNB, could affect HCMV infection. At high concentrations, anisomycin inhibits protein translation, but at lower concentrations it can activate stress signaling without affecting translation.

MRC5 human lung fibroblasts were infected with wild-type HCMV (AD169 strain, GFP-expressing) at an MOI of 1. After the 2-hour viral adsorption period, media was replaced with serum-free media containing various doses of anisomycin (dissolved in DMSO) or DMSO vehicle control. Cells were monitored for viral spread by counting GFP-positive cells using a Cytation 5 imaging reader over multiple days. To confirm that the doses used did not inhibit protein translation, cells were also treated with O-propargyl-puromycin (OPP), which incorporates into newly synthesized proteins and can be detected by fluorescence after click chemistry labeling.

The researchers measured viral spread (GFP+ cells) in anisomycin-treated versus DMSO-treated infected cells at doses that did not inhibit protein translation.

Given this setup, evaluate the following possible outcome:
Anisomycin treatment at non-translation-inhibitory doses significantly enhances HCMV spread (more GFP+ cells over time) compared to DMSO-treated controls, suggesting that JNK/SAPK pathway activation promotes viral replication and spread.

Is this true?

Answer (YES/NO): NO